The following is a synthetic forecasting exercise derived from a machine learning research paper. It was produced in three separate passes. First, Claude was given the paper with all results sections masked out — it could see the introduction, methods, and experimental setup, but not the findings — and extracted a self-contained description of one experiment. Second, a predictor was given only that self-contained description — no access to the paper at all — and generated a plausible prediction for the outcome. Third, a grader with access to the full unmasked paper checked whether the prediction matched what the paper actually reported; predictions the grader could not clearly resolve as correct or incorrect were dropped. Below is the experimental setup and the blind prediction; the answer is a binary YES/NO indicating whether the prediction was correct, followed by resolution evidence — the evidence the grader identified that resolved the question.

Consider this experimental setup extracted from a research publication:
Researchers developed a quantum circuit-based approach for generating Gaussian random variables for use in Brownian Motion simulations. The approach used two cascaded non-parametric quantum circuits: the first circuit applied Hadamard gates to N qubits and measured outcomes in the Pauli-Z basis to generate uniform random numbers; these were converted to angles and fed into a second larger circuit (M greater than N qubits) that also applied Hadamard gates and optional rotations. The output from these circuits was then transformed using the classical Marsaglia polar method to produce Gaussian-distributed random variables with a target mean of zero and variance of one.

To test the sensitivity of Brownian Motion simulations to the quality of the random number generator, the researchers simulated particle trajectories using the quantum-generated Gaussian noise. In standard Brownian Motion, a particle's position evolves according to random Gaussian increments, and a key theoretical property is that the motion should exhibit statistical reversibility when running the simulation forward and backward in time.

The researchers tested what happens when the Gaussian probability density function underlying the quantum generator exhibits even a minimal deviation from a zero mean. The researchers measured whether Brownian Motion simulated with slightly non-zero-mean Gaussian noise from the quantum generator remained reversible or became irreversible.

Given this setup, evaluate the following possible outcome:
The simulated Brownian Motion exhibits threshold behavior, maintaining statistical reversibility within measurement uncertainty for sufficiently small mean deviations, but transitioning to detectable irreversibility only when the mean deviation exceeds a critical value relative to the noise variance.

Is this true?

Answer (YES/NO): NO